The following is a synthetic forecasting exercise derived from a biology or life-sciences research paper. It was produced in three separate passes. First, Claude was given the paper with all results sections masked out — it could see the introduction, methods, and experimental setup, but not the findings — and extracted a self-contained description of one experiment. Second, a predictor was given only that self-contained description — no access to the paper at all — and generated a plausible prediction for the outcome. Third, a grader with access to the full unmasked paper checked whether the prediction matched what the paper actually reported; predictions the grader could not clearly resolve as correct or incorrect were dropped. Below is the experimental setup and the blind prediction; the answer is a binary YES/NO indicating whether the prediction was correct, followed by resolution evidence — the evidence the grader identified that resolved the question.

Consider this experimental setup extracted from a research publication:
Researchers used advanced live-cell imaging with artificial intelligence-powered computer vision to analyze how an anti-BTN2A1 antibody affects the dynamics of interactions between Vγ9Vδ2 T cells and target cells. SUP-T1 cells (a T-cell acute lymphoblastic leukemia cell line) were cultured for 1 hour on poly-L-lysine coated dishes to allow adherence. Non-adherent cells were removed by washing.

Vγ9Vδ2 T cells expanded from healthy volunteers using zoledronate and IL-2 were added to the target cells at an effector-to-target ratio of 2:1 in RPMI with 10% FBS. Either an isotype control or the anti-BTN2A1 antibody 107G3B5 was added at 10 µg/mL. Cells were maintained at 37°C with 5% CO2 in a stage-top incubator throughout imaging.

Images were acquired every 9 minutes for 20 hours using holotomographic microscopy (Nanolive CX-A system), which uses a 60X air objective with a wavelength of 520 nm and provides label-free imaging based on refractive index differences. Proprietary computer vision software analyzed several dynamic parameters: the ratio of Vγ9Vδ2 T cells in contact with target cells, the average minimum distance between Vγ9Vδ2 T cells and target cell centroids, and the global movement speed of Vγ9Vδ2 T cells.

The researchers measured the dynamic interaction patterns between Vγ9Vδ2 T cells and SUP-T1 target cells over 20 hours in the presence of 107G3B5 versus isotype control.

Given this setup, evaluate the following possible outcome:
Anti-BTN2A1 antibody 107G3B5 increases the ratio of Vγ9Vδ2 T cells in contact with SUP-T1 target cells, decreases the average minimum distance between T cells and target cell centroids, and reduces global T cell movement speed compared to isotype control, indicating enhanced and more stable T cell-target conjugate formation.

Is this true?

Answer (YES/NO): NO